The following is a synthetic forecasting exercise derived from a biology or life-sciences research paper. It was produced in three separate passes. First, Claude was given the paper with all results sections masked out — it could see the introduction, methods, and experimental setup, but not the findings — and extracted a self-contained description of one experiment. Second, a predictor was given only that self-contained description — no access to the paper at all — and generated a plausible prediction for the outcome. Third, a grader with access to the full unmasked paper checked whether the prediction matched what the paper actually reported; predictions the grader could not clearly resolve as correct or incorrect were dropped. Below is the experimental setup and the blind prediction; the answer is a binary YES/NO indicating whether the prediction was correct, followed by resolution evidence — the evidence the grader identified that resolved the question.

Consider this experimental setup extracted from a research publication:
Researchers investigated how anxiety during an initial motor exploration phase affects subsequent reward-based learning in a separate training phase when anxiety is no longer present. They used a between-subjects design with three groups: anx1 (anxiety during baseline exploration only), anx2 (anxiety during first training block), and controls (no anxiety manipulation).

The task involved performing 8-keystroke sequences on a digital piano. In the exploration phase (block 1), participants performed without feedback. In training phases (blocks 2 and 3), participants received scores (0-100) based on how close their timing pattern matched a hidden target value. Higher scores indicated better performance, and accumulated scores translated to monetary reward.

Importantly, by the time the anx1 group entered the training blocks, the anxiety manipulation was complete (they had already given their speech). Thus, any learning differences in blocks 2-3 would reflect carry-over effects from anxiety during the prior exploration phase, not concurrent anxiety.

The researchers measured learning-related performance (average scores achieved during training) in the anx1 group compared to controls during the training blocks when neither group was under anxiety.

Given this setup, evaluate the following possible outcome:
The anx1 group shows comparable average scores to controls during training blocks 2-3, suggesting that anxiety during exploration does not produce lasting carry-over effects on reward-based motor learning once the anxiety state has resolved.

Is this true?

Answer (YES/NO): NO